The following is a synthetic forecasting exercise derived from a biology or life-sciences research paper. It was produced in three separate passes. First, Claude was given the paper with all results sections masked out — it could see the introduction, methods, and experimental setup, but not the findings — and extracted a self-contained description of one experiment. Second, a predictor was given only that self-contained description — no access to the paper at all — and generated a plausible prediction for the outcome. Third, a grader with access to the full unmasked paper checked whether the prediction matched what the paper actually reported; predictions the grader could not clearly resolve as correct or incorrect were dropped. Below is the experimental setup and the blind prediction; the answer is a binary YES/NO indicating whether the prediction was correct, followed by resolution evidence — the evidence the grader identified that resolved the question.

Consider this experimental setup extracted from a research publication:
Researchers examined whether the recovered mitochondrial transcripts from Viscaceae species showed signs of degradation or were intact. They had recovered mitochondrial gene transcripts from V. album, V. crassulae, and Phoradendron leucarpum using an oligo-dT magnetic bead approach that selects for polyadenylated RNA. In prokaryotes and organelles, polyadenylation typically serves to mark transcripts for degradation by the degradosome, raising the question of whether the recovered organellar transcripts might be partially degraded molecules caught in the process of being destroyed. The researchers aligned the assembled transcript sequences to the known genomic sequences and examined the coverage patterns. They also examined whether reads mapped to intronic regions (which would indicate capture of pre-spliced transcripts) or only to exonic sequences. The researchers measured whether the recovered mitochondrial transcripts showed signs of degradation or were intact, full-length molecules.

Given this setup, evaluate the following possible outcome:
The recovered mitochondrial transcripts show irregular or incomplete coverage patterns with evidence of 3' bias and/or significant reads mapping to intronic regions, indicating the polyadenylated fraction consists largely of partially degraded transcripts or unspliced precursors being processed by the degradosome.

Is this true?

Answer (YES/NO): NO